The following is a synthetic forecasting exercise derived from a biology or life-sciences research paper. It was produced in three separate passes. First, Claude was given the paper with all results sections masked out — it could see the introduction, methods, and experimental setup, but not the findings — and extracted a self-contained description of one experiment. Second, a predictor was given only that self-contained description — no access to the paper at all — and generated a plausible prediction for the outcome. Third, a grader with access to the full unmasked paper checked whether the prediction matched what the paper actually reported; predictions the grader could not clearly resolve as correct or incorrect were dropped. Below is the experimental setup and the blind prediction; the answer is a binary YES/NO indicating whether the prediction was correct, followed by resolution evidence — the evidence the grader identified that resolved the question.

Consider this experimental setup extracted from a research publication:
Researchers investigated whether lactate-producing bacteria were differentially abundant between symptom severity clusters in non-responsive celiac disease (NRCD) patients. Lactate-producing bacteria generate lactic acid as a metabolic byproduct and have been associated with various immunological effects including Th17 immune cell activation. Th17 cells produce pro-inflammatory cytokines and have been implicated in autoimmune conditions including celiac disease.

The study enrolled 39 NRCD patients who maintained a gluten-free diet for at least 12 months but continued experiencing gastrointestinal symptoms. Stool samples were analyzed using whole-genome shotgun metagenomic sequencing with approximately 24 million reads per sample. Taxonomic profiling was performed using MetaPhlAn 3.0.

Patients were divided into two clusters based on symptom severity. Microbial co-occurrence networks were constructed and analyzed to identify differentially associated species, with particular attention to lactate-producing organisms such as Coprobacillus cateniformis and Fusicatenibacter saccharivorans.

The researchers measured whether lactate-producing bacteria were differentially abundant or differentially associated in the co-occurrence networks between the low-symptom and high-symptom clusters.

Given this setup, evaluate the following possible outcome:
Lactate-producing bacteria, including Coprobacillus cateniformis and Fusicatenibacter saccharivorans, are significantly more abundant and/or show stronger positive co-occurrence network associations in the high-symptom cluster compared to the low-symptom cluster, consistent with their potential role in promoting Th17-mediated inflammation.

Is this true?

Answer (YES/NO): YES